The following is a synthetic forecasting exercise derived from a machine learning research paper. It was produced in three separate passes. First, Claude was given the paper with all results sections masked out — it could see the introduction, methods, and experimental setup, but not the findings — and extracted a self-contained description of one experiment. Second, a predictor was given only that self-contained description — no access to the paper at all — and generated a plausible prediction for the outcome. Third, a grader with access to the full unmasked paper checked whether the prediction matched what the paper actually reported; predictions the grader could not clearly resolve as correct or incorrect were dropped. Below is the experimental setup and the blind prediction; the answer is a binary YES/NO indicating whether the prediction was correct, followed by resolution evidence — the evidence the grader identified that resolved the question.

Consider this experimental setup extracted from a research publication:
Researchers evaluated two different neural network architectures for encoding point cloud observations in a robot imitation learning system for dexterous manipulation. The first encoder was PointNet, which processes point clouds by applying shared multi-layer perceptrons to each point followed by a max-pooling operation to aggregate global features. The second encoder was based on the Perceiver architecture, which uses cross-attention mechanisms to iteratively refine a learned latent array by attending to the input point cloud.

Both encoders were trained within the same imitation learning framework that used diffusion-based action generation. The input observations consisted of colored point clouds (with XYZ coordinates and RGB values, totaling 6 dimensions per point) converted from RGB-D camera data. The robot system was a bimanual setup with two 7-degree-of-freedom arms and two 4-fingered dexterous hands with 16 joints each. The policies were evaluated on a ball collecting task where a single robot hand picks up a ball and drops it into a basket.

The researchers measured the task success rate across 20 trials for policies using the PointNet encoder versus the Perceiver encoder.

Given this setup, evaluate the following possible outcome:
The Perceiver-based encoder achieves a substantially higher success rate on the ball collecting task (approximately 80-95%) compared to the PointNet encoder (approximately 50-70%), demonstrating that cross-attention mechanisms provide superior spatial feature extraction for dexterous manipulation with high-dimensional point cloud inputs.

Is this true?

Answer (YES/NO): NO